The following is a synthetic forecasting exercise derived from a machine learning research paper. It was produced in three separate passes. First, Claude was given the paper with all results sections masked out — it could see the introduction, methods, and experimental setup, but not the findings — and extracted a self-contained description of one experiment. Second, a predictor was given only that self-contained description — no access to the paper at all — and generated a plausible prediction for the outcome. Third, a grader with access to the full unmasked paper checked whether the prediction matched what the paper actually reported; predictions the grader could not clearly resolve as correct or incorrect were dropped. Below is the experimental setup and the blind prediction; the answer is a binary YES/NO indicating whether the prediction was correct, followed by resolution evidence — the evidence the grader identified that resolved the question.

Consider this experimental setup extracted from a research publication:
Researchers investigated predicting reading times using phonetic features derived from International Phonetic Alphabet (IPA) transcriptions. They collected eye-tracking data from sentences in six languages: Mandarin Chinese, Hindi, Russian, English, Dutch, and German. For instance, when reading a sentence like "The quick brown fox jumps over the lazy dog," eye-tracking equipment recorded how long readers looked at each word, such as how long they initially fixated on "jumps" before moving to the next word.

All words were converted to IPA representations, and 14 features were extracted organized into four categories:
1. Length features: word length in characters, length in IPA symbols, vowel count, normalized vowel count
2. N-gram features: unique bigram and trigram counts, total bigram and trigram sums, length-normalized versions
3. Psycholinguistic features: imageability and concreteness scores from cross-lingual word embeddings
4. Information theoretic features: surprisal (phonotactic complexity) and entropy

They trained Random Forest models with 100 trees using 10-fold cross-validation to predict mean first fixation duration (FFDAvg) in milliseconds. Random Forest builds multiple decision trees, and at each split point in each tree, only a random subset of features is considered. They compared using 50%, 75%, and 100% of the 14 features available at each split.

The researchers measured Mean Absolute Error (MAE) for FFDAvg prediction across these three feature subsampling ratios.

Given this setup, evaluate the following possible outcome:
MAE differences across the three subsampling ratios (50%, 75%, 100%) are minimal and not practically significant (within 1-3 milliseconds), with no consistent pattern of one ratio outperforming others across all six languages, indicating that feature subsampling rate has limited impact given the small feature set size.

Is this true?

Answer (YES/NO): NO